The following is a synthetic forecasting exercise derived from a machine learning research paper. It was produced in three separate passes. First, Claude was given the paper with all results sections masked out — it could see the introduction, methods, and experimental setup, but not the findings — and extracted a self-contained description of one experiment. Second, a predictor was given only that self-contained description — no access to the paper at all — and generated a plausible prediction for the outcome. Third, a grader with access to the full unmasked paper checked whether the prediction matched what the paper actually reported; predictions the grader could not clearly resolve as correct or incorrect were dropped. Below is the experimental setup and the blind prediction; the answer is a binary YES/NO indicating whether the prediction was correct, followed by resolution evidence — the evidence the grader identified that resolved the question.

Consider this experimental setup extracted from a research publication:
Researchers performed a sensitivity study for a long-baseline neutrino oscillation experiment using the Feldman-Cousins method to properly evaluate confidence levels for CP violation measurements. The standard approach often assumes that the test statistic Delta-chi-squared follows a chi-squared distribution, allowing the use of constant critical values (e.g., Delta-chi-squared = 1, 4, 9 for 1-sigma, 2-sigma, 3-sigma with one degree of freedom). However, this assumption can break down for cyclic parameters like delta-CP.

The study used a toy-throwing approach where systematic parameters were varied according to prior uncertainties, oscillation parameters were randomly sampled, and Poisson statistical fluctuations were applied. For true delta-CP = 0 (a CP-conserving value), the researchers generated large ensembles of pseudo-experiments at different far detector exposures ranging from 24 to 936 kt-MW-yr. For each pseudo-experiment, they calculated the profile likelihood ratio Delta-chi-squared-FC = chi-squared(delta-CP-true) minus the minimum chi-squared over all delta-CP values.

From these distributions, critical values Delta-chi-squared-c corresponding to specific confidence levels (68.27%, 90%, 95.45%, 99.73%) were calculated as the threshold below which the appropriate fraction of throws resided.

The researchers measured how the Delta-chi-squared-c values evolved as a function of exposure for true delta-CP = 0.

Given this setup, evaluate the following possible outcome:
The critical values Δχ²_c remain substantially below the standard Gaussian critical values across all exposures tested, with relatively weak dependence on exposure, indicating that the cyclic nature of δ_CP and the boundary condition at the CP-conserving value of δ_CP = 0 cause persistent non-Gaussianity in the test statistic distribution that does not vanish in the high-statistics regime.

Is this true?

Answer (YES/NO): NO